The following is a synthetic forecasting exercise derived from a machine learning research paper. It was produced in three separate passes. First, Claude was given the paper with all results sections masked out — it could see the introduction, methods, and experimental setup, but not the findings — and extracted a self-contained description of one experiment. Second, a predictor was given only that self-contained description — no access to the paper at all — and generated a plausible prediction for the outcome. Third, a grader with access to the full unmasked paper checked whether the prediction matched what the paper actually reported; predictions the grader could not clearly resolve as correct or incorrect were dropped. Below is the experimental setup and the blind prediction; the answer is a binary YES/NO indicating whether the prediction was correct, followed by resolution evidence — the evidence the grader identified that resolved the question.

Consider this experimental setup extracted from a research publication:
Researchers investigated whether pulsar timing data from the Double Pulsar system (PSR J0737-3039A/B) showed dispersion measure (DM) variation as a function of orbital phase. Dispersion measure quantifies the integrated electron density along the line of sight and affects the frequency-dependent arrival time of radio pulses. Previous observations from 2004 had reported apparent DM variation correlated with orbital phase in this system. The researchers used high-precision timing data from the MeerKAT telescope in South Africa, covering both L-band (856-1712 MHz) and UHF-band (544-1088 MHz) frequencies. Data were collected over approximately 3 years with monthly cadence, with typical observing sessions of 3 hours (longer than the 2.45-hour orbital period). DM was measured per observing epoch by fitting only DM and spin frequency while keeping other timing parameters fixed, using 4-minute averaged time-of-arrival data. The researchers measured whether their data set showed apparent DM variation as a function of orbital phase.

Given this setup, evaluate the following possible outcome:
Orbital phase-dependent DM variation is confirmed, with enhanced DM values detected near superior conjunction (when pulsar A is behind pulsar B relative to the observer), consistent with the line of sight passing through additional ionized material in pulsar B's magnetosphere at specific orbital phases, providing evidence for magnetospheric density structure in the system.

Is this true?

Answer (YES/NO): NO